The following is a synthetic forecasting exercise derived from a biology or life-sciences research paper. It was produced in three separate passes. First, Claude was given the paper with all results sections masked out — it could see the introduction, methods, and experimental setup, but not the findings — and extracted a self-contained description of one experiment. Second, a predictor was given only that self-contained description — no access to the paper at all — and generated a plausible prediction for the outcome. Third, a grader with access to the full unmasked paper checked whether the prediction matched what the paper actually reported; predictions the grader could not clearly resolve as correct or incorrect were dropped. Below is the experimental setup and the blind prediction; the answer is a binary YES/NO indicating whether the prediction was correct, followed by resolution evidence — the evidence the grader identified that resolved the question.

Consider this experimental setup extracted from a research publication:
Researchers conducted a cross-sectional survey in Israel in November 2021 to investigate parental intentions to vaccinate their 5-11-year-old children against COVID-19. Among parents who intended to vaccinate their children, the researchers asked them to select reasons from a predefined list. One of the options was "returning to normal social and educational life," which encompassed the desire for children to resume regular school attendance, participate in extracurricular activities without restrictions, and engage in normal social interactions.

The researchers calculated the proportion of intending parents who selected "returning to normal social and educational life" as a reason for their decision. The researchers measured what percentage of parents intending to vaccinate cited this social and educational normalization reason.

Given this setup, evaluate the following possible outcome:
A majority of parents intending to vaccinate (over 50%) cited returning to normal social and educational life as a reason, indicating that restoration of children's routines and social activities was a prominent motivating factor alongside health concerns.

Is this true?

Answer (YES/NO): YES